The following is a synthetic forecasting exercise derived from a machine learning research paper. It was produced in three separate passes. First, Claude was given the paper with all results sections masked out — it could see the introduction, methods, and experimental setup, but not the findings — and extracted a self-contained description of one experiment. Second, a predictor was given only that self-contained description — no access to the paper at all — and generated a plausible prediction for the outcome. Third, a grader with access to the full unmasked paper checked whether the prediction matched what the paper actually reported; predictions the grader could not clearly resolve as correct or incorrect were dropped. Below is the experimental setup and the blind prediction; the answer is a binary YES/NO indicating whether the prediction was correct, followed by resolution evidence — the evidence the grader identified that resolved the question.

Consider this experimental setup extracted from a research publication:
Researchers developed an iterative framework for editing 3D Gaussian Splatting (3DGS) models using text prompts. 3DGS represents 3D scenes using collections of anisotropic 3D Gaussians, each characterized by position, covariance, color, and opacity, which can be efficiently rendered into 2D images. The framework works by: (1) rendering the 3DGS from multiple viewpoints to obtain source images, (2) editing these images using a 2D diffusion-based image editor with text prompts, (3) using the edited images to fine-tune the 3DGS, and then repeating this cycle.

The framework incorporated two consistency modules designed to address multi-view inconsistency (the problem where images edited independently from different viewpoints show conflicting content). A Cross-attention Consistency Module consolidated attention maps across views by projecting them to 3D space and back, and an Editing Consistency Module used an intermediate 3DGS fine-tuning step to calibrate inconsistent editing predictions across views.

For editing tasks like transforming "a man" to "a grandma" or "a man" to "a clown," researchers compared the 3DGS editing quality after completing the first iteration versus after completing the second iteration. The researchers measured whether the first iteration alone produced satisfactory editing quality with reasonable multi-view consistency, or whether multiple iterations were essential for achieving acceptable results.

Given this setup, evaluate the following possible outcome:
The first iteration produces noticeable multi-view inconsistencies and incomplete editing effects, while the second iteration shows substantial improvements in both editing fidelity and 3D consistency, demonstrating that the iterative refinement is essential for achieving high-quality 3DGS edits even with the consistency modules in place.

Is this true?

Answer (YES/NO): NO